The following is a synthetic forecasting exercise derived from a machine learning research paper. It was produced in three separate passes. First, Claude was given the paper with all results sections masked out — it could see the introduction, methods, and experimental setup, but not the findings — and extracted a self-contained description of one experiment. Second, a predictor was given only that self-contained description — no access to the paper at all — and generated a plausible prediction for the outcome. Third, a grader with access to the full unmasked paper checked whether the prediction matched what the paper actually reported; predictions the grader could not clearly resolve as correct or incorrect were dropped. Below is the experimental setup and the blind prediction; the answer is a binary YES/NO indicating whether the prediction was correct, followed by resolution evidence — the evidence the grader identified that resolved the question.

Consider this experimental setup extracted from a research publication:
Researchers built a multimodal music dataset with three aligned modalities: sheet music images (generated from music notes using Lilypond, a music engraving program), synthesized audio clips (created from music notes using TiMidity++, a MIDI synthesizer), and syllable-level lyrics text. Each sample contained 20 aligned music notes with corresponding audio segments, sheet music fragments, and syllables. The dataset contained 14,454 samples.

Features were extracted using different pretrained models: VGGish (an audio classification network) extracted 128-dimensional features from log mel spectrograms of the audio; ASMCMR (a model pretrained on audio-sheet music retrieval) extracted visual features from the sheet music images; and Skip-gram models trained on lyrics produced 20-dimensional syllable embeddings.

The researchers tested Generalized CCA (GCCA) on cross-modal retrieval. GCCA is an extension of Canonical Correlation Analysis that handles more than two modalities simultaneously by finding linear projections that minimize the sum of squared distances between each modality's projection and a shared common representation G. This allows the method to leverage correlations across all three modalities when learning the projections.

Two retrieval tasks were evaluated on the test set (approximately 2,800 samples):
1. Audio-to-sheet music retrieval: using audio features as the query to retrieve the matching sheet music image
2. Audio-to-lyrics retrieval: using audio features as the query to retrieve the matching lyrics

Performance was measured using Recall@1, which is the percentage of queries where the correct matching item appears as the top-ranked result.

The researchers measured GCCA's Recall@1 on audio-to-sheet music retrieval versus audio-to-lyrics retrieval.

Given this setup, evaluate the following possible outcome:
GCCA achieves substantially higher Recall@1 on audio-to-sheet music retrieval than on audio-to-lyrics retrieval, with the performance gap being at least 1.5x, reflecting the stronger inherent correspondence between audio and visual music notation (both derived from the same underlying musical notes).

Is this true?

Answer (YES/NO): YES